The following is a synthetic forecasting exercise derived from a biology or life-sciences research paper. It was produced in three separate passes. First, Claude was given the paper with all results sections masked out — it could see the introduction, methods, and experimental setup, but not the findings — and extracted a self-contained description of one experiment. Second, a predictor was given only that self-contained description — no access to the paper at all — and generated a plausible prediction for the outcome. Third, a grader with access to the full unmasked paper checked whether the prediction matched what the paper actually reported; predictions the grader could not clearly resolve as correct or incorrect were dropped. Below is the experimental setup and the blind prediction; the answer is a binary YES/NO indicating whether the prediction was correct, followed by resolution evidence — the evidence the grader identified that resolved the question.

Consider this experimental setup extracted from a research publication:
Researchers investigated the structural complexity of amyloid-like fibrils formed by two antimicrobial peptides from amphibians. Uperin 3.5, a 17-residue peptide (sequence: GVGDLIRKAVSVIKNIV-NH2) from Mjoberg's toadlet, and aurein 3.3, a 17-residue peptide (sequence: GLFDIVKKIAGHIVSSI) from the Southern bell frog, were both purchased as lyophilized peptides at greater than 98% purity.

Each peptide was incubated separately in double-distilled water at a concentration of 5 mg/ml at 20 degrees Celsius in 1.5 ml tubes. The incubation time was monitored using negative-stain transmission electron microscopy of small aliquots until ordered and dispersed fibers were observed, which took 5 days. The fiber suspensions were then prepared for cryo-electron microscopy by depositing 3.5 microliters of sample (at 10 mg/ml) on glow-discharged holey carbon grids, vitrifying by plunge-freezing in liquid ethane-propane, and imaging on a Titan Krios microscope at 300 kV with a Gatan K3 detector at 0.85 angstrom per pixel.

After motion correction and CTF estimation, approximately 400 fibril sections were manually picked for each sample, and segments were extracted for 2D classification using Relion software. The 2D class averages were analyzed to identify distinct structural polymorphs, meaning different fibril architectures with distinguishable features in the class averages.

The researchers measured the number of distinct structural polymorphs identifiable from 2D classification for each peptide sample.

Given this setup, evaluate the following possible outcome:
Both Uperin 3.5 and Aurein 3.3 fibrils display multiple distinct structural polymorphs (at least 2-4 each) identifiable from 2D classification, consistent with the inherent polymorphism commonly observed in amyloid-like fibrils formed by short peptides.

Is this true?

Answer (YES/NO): NO